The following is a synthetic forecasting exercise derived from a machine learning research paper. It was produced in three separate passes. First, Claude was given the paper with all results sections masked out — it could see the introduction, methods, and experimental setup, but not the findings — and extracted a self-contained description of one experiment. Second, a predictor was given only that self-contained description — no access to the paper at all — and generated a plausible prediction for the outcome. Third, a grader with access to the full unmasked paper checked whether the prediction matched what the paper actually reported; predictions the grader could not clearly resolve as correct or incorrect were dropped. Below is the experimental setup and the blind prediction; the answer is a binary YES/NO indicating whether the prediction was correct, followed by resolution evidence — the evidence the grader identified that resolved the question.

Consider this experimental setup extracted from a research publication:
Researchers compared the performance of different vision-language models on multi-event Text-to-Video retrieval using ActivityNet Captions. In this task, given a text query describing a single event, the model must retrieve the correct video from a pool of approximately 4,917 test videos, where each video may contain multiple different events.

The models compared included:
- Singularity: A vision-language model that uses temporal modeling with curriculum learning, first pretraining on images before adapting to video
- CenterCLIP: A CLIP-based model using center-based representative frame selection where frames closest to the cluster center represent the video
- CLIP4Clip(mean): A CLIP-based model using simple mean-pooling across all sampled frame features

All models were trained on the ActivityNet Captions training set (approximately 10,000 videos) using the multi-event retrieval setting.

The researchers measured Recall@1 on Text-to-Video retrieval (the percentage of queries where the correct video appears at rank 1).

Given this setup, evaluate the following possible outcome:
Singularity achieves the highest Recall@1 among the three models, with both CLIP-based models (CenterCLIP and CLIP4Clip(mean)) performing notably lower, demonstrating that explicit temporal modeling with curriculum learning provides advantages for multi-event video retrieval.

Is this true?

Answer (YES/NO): NO